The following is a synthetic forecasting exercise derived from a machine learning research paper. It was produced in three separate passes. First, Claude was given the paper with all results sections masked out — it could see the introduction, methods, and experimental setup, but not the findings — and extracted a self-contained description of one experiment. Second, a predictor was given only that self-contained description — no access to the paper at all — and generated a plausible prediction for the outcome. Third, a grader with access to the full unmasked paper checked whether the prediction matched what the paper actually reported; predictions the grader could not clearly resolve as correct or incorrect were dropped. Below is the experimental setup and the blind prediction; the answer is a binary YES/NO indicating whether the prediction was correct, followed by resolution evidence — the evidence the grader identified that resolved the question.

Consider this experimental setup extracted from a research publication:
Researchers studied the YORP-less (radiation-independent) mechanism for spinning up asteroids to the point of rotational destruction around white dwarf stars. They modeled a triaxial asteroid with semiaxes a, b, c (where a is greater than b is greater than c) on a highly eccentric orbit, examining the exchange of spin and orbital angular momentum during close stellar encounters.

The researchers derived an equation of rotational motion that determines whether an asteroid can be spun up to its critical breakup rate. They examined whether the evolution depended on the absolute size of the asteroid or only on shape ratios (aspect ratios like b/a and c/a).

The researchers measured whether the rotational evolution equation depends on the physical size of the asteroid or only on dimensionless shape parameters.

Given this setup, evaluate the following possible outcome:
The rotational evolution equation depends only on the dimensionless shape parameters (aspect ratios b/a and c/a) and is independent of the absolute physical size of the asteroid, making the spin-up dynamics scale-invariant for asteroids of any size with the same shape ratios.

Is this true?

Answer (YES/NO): YES